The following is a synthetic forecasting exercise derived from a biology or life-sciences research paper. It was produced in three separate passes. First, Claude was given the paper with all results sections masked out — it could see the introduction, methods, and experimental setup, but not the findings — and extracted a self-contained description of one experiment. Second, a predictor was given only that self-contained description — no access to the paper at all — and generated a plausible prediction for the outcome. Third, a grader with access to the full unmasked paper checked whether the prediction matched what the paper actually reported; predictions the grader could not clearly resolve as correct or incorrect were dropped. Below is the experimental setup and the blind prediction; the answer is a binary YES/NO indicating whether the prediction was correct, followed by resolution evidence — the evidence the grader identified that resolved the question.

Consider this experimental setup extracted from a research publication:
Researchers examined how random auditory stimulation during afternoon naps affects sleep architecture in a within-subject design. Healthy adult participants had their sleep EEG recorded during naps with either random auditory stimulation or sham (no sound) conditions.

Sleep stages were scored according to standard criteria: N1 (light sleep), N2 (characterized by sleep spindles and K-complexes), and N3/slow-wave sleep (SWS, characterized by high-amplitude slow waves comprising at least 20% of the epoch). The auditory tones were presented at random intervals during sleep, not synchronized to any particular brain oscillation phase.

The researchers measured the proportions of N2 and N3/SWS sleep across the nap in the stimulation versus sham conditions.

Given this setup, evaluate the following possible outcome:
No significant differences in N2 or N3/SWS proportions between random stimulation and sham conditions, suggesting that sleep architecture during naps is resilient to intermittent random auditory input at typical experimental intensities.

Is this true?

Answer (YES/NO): NO